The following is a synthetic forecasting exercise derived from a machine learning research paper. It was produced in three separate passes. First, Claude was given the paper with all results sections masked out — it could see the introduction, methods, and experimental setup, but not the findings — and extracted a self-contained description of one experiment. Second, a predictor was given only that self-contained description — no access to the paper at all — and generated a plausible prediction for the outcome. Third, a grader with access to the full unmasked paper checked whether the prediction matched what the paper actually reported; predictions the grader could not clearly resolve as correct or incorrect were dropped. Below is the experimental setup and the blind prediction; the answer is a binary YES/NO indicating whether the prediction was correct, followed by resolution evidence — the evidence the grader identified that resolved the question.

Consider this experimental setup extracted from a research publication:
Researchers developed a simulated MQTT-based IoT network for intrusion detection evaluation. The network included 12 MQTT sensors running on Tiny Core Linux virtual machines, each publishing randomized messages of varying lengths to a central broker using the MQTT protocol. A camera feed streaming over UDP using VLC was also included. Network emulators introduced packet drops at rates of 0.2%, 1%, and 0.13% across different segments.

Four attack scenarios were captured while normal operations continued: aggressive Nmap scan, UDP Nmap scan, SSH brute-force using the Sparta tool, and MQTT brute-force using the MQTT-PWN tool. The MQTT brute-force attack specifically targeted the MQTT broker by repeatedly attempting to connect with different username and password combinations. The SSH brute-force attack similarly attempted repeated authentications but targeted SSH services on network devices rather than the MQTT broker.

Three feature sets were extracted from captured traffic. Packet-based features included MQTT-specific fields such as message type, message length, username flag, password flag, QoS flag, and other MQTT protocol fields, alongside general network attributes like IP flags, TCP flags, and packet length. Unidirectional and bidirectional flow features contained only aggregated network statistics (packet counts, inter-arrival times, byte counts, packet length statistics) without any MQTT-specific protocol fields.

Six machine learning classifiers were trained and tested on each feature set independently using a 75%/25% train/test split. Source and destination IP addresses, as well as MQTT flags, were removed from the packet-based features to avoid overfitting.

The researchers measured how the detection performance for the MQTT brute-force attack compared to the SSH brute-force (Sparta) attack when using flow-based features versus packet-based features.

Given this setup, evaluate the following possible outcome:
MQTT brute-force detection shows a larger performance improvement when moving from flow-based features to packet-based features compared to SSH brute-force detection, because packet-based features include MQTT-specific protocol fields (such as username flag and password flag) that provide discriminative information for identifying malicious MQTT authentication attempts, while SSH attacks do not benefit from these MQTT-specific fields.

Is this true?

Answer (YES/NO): NO